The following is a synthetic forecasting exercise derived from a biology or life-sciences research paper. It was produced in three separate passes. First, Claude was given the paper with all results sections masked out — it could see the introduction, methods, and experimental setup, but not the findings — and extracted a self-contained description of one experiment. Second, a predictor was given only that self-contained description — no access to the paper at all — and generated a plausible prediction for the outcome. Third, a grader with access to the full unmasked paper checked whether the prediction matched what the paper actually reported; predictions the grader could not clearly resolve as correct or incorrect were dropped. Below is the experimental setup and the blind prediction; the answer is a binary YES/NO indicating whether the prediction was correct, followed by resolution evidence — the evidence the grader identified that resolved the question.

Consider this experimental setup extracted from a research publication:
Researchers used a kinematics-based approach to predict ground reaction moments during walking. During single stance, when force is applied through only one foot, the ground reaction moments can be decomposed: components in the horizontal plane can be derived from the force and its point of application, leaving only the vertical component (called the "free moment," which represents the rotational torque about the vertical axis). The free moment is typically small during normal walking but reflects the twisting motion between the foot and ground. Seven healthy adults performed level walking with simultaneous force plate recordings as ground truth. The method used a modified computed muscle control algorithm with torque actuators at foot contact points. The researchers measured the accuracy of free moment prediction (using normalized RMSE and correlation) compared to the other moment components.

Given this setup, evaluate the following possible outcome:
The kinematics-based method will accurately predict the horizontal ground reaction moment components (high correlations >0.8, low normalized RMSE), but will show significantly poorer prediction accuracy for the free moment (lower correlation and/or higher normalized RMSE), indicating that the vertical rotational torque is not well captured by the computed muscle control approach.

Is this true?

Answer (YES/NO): YES